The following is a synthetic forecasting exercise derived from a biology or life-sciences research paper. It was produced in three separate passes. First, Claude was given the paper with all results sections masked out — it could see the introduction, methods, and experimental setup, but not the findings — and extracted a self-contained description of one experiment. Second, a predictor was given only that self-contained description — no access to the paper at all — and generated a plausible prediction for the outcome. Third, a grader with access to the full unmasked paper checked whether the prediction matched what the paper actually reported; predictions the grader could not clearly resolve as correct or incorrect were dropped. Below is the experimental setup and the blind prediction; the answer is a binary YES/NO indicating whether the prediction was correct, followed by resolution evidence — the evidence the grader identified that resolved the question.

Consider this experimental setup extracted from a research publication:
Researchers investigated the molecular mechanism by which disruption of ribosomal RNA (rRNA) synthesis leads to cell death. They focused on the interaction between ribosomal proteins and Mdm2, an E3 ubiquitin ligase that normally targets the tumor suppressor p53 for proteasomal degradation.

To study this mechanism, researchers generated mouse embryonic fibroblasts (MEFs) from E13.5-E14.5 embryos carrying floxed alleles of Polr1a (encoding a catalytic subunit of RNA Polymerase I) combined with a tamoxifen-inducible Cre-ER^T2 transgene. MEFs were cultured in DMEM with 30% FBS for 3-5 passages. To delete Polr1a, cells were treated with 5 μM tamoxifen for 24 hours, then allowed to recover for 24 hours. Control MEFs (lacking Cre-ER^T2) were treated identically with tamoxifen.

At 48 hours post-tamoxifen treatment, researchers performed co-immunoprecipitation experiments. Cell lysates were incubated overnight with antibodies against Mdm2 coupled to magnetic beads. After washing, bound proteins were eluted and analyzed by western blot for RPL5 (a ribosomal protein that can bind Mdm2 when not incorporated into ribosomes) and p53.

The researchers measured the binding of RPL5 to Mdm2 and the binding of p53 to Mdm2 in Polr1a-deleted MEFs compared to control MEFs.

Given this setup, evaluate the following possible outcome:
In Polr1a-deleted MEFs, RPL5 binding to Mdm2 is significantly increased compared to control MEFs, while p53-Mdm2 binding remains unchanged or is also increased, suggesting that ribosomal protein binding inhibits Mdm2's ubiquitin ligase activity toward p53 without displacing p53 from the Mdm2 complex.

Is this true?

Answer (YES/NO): NO